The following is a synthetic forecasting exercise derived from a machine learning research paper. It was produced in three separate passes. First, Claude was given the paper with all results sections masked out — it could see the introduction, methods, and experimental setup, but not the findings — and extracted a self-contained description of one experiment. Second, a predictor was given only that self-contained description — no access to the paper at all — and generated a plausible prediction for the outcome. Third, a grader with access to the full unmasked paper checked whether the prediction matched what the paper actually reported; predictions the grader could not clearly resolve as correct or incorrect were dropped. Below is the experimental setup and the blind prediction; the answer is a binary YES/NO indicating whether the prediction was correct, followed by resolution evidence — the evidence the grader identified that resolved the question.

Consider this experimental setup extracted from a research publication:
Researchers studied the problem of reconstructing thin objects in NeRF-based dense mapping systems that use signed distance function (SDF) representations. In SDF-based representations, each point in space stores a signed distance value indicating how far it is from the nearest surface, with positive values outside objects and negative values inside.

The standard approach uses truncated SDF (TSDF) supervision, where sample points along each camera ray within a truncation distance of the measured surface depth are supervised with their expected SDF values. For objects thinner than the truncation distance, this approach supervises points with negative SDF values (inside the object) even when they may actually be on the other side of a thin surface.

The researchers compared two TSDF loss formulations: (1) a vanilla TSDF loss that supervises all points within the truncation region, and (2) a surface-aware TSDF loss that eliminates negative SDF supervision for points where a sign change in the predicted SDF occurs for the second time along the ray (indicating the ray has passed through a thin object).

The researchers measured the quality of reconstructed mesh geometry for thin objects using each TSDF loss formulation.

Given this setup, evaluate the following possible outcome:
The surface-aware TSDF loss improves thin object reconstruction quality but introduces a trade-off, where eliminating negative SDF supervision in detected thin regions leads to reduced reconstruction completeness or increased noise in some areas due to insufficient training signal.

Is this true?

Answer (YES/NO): NO